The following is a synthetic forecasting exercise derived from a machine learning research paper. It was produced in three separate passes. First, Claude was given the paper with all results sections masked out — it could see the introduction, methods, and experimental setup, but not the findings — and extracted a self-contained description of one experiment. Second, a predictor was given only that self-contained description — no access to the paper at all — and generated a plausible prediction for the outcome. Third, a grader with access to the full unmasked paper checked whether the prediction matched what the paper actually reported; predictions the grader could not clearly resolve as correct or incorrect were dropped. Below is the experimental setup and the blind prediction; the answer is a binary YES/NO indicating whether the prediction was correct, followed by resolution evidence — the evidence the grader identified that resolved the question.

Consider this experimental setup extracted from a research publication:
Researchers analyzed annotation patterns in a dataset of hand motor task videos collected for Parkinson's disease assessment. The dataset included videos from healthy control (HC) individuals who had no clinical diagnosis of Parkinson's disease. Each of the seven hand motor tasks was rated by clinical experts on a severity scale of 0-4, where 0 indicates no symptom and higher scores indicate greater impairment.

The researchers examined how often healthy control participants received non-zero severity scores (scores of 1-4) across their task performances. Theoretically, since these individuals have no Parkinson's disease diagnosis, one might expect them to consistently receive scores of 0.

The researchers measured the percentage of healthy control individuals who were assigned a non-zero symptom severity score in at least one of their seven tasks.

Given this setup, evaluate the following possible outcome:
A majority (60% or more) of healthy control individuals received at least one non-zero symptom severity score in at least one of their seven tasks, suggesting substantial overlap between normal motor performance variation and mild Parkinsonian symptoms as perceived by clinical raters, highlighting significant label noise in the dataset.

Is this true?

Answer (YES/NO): YES